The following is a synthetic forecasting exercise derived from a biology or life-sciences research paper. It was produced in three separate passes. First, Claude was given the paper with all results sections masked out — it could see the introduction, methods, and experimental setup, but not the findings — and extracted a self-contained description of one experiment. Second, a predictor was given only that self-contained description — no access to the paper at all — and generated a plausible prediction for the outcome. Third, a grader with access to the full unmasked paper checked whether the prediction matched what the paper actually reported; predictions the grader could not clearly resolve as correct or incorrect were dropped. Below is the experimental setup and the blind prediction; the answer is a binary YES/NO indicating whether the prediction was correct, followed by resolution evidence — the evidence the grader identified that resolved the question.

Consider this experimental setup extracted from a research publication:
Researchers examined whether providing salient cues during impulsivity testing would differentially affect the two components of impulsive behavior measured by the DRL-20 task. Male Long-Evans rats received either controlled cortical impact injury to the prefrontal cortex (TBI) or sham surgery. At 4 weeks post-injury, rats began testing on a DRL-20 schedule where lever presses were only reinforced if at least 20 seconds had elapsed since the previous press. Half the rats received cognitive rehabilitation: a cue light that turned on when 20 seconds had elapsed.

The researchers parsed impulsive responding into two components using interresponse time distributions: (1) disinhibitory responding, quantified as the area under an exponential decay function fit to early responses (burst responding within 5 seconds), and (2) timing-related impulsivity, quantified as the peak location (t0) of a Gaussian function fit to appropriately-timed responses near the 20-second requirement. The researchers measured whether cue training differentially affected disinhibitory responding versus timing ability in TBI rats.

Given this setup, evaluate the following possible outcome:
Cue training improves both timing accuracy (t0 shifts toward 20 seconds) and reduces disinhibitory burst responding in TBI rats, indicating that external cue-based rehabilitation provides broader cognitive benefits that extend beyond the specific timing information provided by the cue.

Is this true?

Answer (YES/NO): NO